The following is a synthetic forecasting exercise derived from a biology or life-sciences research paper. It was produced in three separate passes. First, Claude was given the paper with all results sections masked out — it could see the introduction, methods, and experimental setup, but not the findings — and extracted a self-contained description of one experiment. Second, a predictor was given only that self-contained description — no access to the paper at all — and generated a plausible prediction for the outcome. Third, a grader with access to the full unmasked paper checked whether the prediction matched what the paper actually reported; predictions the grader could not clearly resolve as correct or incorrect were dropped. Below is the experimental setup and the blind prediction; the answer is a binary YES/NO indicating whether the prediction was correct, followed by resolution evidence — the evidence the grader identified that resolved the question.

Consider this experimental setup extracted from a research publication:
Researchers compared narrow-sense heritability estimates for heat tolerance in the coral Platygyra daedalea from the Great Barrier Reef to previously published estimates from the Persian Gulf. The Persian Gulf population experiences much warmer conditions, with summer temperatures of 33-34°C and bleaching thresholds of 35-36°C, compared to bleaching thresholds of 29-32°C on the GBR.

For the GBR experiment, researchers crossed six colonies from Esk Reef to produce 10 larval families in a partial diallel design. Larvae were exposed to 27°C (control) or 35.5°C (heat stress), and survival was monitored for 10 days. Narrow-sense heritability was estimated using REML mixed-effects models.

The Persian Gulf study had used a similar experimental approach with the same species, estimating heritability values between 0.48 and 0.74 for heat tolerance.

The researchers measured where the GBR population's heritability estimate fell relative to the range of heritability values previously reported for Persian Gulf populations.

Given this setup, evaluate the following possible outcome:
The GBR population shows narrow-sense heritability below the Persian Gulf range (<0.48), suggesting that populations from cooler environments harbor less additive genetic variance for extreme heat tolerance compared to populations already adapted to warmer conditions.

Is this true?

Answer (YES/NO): NO